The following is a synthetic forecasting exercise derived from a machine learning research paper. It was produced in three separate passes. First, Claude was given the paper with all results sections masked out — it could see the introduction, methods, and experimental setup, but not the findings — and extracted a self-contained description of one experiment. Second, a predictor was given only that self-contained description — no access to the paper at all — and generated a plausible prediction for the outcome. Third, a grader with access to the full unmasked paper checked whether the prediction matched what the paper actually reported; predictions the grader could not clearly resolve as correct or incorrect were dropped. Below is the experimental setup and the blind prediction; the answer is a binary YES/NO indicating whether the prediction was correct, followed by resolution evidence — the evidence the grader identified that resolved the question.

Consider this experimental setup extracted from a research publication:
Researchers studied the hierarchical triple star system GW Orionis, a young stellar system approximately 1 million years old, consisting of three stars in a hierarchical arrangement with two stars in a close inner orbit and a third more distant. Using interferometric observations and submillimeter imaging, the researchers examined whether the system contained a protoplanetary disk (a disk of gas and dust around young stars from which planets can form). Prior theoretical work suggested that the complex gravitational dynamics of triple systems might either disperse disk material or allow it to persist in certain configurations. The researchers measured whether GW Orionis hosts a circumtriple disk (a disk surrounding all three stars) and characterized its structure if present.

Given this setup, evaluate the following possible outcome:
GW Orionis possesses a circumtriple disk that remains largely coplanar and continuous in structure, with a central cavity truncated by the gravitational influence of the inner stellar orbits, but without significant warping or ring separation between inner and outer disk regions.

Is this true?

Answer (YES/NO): NO